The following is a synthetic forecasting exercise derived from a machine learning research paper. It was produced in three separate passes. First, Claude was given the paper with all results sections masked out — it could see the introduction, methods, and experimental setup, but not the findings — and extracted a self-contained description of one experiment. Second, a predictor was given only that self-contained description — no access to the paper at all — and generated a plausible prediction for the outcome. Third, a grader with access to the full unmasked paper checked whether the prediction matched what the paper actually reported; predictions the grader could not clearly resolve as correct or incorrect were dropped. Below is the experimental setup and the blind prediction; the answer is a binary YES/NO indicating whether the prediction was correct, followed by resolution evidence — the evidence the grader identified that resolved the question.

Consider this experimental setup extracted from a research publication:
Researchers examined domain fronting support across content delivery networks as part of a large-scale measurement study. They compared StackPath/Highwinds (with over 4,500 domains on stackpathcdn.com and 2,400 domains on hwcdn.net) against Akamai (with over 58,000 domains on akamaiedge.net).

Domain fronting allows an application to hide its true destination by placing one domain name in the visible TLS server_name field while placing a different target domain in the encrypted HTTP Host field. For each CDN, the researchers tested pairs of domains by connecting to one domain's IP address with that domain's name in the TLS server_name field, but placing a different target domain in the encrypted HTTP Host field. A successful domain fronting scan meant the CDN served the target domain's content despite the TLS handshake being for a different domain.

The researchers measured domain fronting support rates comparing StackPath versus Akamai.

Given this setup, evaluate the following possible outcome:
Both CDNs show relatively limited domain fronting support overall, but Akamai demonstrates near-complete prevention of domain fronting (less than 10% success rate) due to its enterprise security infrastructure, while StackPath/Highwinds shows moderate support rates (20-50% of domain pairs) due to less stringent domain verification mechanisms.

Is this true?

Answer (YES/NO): NO